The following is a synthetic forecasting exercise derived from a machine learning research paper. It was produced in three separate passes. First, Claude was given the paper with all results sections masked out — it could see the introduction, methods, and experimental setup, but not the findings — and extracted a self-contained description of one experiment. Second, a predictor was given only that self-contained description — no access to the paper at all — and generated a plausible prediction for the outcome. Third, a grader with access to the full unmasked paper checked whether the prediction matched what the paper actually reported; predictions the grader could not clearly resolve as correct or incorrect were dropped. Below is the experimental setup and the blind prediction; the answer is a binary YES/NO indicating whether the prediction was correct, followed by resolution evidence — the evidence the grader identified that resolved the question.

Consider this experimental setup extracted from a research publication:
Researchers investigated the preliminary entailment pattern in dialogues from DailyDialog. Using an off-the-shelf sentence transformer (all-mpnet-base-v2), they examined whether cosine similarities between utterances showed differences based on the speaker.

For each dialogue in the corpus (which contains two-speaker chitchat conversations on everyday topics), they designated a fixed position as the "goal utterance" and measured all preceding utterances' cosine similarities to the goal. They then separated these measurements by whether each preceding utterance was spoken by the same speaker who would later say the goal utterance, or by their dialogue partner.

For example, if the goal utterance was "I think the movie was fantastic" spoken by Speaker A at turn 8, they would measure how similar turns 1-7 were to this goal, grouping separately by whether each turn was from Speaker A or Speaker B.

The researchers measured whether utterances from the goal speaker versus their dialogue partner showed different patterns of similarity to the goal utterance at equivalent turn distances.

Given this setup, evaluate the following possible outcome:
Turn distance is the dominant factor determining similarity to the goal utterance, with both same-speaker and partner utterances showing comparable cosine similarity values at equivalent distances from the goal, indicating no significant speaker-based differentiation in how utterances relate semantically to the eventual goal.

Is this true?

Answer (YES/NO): NO